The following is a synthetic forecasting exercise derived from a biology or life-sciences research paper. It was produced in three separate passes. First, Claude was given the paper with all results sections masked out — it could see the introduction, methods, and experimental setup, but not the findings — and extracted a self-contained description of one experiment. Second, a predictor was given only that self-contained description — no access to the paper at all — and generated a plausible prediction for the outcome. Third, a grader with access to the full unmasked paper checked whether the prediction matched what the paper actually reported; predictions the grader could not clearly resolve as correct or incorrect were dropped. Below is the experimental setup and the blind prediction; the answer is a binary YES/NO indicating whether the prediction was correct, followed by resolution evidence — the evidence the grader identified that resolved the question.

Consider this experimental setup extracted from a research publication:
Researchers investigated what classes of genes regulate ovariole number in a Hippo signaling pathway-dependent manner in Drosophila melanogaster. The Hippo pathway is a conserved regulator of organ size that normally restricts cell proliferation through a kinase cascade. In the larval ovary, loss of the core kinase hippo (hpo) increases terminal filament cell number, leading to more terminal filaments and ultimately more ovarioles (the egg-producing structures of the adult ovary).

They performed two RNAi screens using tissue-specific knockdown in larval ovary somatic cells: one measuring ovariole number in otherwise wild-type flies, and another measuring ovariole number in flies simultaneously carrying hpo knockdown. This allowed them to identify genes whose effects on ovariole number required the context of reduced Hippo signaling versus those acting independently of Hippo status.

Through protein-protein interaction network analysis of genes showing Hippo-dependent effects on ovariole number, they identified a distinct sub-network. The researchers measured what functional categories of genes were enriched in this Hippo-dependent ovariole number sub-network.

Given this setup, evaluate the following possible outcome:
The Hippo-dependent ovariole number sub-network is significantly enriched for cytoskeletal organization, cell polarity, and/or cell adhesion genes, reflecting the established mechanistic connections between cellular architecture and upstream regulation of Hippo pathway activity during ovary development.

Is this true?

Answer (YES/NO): YES